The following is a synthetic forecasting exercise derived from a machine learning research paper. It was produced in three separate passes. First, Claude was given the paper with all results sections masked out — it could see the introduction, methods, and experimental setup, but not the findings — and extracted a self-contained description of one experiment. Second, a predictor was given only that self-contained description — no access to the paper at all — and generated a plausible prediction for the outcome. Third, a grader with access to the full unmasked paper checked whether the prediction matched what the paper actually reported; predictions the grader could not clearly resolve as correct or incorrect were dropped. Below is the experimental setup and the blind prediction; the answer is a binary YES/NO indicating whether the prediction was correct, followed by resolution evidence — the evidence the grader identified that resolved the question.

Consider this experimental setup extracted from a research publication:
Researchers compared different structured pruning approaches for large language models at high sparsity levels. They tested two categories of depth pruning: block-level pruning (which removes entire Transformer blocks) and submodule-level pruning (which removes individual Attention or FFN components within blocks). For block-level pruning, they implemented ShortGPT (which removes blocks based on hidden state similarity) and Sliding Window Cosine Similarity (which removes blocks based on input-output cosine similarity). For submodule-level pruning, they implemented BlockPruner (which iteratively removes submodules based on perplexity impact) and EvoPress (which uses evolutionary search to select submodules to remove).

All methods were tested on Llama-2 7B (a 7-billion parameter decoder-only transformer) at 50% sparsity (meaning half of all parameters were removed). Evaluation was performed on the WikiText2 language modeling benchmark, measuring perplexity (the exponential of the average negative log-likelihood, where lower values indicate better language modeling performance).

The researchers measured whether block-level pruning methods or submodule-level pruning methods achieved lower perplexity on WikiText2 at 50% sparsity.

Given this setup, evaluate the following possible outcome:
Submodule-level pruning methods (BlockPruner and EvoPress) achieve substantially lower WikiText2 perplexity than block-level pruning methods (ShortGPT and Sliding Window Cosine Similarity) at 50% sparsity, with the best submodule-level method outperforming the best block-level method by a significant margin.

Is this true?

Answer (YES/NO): YES